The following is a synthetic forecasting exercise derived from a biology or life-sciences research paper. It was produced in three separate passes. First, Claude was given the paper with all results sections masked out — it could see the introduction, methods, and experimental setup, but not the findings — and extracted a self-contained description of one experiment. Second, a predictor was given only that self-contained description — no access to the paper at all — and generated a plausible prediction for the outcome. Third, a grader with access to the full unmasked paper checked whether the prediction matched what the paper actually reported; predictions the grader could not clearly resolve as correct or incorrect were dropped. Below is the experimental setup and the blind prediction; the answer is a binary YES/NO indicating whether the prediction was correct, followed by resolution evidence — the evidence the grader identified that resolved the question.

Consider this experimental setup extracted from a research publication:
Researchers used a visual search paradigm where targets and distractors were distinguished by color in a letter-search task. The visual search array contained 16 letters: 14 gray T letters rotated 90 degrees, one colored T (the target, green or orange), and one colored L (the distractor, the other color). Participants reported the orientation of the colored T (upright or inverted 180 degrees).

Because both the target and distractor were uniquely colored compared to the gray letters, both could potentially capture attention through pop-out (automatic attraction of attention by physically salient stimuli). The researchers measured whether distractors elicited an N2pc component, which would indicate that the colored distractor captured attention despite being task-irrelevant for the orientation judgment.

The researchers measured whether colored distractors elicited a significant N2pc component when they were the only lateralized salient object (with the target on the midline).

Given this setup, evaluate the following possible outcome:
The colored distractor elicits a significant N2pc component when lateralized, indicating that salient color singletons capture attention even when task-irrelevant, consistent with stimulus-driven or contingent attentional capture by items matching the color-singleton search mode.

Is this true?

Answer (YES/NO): YES